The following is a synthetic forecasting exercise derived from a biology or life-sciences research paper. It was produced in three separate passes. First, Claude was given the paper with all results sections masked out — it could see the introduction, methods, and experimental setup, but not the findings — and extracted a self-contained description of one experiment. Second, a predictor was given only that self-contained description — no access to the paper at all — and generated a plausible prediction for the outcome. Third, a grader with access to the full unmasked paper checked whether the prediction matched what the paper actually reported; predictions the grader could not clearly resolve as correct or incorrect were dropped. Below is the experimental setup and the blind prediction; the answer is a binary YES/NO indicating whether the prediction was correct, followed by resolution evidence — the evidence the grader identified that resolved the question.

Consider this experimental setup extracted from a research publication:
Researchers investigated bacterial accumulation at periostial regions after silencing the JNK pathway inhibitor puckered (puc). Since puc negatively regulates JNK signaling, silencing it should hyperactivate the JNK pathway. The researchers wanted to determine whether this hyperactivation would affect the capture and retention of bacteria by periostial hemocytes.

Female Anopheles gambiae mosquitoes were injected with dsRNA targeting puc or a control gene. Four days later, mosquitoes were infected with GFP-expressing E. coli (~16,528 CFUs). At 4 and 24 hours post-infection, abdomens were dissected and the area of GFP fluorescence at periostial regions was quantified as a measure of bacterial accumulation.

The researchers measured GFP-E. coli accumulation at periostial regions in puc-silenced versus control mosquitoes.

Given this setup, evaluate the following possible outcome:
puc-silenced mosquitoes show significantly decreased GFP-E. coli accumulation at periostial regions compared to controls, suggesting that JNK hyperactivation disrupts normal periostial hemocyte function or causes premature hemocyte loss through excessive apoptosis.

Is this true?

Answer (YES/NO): NO